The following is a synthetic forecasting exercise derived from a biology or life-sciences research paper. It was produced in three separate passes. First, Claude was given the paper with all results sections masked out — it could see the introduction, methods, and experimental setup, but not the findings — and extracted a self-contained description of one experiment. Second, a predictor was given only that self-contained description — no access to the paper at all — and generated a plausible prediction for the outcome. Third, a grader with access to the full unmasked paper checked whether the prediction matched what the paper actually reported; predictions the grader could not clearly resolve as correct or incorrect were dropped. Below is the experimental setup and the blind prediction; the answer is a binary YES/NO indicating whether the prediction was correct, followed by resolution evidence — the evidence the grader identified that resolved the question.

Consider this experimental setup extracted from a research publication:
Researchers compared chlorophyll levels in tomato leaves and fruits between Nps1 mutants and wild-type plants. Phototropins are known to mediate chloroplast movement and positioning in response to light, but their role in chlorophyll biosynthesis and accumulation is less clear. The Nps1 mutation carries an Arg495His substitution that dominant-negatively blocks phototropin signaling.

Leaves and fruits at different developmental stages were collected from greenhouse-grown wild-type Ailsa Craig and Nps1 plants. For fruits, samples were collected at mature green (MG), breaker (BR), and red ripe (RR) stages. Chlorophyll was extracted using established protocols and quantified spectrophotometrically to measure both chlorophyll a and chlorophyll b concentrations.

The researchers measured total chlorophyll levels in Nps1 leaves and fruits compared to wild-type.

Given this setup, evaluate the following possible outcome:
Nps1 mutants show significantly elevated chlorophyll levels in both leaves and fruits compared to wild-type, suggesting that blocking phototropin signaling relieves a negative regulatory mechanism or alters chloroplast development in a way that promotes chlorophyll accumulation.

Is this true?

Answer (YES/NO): NO